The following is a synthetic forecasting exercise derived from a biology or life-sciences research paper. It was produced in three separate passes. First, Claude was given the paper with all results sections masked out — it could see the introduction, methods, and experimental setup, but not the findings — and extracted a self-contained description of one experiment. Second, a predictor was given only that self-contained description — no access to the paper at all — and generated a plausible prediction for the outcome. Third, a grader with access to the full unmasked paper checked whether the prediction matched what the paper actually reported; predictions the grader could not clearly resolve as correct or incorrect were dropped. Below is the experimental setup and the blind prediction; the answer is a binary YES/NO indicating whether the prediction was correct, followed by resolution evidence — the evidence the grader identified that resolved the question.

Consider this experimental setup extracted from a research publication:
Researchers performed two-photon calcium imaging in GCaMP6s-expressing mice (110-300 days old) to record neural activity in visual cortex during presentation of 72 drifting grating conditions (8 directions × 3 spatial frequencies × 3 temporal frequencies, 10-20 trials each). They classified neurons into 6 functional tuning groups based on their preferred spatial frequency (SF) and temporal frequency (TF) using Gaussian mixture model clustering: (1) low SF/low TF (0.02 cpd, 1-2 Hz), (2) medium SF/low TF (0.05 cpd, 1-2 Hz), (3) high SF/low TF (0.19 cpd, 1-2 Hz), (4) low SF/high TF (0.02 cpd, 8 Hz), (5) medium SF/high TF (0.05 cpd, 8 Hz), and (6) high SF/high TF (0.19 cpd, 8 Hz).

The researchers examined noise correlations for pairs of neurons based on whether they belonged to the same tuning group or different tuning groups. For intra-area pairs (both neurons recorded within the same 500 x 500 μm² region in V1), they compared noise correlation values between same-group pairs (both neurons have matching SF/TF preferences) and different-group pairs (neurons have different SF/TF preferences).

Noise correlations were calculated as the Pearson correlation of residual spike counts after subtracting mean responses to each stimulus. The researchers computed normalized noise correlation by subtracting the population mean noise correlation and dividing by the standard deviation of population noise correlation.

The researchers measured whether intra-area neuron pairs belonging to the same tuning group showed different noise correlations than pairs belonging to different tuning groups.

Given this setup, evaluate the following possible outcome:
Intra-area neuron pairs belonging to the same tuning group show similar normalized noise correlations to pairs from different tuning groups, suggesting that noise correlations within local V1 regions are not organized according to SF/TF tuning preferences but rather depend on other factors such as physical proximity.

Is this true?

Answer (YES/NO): NO